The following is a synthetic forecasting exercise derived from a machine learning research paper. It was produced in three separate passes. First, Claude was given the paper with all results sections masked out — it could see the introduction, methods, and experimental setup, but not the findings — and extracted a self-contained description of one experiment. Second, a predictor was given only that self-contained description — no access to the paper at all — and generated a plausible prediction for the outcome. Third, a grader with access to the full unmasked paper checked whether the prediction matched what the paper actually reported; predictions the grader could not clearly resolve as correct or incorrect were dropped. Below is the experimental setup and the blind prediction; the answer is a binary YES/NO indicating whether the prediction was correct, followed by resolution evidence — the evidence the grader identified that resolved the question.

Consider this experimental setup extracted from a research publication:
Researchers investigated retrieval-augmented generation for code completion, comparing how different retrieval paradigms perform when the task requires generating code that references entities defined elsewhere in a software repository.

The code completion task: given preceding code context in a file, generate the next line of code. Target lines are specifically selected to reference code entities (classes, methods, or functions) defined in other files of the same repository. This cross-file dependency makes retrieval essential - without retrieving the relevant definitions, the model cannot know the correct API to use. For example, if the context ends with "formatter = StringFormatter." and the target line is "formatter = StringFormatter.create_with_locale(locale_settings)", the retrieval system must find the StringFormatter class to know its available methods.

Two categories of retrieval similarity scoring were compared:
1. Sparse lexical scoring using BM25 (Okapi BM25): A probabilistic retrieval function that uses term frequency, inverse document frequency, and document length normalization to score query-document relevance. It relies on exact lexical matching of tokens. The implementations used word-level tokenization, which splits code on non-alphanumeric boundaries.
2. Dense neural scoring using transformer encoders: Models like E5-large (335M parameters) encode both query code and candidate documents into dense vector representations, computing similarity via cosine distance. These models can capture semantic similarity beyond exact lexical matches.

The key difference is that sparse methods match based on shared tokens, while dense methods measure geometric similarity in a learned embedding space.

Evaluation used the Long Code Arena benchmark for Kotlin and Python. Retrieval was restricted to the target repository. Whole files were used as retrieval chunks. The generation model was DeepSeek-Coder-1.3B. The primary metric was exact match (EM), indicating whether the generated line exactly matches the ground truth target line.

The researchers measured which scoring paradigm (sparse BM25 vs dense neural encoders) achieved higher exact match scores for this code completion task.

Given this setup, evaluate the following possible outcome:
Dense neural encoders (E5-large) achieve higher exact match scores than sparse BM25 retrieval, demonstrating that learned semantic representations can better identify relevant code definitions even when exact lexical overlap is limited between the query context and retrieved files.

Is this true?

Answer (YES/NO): NO